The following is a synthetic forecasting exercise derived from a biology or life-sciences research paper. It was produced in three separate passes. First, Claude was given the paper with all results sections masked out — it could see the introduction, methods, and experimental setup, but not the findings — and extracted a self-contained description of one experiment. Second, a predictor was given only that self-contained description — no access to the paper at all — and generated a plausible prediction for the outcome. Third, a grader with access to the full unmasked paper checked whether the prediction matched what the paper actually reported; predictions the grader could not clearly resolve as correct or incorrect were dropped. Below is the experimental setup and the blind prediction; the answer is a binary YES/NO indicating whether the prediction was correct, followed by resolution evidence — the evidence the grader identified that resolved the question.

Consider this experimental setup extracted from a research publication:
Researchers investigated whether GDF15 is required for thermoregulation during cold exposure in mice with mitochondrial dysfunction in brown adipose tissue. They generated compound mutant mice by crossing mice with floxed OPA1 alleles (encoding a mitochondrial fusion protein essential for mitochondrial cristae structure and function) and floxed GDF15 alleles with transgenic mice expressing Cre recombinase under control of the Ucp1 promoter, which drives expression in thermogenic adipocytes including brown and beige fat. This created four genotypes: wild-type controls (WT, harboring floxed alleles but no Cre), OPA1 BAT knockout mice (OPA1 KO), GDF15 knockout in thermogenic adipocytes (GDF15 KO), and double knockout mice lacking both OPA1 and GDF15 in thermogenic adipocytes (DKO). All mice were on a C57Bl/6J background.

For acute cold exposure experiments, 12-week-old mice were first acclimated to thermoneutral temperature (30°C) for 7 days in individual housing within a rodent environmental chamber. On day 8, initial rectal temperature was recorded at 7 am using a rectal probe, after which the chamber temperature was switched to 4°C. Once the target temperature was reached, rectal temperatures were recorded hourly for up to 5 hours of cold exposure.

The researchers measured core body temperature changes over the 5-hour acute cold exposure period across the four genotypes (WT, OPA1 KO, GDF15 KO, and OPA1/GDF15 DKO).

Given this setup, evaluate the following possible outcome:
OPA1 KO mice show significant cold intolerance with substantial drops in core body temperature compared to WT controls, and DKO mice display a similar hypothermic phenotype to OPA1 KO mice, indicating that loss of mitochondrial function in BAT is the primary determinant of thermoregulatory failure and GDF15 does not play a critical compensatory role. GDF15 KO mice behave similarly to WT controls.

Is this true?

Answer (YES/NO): NO